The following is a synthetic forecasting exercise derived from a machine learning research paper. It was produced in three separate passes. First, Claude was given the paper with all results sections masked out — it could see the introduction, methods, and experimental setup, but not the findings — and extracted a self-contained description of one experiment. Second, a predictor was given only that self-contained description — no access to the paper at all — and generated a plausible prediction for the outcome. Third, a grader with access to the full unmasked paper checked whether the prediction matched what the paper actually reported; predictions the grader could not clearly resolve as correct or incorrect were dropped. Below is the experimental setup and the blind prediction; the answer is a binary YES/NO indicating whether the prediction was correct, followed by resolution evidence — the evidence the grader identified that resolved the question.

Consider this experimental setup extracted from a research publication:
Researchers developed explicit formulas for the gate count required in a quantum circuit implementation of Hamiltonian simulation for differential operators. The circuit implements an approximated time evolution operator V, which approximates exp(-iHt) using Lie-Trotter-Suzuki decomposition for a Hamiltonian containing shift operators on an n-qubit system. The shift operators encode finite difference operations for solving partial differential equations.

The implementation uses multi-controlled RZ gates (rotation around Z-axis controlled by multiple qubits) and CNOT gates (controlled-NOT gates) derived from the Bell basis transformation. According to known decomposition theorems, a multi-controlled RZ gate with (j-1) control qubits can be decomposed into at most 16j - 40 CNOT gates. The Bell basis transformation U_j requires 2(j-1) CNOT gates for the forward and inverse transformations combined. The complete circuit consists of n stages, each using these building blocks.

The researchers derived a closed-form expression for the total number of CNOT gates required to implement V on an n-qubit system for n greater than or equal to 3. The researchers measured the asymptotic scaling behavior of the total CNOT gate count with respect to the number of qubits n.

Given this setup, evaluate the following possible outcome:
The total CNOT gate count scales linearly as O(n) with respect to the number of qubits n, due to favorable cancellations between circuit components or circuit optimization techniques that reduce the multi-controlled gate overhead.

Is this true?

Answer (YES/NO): NO